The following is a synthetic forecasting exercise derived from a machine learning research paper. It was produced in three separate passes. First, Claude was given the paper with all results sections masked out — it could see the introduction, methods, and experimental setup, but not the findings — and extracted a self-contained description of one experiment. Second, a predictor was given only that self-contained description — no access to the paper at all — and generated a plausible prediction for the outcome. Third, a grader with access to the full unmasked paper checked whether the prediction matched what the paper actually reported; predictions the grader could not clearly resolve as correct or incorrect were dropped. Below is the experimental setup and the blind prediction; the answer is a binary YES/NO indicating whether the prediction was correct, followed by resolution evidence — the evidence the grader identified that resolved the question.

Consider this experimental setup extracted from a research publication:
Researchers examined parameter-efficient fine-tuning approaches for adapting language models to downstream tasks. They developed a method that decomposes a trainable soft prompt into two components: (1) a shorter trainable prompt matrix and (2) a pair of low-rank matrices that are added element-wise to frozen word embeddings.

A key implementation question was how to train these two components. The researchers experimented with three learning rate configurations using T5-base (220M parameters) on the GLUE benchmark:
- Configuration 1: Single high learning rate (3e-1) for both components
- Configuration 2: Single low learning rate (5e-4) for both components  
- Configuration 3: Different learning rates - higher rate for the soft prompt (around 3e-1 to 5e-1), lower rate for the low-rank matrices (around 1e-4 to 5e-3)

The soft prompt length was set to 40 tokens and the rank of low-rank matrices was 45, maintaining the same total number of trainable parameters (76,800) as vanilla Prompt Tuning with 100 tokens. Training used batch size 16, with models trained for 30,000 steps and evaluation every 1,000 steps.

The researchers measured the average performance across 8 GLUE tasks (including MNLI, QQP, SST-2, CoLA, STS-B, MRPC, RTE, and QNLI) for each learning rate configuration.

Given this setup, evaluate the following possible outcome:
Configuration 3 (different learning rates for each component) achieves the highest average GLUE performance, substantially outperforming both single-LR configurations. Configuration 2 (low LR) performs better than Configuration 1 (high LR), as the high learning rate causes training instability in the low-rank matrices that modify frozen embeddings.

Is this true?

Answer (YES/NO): YES